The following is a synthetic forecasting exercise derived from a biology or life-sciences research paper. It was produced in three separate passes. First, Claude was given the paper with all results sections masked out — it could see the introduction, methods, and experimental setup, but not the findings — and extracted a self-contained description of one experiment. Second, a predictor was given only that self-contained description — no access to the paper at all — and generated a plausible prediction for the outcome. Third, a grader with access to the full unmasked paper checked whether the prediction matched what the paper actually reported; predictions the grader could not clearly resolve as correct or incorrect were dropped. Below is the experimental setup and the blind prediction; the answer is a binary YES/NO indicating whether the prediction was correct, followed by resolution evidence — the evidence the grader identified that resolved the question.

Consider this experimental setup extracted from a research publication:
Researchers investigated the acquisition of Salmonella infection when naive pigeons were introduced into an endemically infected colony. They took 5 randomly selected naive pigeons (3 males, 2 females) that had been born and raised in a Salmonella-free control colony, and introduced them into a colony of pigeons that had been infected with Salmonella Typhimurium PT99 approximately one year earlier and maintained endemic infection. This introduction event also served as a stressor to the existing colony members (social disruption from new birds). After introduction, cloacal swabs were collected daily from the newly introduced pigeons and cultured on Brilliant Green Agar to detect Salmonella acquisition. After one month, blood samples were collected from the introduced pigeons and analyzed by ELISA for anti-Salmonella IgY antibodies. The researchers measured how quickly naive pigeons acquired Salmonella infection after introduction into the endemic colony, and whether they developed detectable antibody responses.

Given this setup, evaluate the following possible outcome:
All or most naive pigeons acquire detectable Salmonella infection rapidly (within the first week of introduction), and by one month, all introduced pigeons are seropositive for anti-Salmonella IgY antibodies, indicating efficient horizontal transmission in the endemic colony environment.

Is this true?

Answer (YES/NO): NO